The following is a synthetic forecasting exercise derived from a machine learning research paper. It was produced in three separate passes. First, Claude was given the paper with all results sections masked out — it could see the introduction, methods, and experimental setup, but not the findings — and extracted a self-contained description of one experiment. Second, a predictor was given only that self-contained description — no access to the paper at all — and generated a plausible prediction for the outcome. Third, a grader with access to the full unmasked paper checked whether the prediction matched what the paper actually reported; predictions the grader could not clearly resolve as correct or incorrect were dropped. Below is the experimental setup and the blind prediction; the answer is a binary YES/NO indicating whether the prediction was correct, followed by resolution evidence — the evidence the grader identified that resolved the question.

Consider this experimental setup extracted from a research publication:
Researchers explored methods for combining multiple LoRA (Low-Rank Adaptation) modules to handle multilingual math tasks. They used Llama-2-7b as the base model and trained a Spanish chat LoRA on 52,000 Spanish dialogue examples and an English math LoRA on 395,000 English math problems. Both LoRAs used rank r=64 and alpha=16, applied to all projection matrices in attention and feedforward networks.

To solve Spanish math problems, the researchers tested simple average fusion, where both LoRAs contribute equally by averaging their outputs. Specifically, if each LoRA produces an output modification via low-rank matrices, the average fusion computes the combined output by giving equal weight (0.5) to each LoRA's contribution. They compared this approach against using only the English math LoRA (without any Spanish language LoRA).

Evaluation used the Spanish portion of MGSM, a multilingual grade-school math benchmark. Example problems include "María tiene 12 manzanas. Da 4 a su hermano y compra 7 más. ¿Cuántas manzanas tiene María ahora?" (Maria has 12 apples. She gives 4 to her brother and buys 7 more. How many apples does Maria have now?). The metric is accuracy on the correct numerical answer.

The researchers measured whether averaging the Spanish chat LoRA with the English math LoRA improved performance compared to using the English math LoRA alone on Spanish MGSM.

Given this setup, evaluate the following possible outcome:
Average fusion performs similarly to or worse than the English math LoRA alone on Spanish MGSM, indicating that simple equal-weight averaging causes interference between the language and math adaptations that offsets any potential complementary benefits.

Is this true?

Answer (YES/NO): YES